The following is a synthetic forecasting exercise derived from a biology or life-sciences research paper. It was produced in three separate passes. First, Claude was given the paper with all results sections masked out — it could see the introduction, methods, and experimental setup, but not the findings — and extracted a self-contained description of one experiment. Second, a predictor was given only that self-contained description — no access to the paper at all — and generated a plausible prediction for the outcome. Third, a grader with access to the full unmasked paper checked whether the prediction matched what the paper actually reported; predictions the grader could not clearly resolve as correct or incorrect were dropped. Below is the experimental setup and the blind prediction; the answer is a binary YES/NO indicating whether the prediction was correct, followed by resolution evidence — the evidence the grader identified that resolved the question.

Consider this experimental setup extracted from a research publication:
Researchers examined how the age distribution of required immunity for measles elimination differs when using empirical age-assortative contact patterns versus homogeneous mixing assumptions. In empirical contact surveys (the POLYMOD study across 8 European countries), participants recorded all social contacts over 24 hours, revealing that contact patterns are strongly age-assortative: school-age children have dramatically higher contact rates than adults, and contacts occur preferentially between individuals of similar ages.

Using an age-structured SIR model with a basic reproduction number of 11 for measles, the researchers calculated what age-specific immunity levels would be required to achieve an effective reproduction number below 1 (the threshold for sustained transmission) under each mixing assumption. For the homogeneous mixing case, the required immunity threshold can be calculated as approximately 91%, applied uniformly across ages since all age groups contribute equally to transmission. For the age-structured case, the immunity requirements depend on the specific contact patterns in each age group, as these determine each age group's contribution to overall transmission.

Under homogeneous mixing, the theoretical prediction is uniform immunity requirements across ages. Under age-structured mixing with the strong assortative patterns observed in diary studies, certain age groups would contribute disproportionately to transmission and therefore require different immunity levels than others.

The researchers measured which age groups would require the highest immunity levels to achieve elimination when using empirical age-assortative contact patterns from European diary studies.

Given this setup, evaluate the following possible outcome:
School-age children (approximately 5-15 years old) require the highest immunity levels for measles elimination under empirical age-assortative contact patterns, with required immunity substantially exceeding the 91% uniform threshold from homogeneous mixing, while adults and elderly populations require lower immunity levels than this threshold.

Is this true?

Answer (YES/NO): NO